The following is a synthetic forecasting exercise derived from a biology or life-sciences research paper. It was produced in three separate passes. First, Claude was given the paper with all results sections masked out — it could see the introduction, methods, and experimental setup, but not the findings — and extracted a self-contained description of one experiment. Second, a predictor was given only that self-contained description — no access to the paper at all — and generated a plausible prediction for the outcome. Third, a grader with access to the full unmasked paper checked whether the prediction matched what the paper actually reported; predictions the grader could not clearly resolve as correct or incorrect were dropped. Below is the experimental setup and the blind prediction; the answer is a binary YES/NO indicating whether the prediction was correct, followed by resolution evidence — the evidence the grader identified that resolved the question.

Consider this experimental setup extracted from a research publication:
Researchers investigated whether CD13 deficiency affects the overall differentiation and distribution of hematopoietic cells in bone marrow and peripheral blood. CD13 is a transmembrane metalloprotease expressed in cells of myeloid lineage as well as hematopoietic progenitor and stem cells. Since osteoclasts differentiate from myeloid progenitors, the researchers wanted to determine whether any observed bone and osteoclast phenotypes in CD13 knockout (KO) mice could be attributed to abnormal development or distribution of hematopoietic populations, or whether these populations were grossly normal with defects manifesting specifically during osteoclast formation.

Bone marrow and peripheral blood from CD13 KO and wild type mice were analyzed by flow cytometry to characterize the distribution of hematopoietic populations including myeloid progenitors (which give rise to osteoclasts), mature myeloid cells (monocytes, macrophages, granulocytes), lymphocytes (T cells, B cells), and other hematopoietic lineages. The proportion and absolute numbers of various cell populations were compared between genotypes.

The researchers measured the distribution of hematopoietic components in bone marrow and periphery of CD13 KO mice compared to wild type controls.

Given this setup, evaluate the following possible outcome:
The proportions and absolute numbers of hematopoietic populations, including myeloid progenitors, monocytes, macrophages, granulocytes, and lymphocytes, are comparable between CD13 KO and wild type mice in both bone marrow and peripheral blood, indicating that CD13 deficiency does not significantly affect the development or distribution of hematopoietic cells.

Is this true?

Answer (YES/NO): YES